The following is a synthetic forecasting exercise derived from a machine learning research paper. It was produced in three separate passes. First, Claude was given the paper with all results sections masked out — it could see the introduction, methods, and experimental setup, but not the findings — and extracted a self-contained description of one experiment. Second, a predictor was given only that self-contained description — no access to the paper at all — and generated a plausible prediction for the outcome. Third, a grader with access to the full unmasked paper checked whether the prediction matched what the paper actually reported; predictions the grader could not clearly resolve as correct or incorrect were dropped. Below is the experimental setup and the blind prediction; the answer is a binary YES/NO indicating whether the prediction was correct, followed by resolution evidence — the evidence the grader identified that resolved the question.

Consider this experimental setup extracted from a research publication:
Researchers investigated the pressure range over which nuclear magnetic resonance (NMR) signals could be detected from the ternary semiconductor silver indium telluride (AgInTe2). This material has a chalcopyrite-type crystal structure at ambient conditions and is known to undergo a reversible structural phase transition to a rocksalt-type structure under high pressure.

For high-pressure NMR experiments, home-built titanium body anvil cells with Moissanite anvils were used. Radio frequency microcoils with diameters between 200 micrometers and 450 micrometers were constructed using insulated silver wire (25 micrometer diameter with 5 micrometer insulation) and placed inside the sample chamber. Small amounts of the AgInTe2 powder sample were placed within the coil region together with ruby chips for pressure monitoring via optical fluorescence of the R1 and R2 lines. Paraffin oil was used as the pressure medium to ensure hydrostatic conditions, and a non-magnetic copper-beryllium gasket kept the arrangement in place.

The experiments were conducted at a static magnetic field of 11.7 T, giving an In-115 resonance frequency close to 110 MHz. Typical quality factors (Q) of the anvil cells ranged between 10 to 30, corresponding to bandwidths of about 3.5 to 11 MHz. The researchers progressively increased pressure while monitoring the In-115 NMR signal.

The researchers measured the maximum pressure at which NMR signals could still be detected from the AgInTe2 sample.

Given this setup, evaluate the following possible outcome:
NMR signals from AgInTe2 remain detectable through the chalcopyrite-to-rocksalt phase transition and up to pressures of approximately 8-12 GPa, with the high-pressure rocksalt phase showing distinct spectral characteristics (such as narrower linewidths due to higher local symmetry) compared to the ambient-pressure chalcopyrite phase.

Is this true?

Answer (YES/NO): NO